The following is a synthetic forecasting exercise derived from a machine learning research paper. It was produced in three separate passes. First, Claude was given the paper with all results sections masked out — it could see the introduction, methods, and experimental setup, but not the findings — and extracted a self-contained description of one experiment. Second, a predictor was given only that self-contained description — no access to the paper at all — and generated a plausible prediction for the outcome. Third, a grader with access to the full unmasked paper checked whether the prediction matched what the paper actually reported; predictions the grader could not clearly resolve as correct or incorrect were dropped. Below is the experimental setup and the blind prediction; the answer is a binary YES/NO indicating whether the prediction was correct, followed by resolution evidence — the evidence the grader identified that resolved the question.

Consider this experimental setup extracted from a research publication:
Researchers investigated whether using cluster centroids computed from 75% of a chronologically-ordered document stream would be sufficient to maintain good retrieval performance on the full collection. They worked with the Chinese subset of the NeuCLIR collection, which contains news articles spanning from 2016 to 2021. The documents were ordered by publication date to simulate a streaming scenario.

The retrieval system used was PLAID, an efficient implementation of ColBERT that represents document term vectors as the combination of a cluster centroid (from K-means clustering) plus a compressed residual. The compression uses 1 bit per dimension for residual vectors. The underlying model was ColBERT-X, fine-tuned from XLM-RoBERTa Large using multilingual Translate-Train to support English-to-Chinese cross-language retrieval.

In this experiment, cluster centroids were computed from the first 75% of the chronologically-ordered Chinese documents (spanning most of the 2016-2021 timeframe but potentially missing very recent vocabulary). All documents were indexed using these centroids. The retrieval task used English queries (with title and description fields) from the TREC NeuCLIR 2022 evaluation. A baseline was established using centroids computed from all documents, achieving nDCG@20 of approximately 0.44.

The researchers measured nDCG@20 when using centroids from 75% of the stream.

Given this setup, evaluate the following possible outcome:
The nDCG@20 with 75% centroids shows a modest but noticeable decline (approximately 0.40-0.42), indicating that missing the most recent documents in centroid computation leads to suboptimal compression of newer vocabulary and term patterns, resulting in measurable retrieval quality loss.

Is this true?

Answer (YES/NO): NO